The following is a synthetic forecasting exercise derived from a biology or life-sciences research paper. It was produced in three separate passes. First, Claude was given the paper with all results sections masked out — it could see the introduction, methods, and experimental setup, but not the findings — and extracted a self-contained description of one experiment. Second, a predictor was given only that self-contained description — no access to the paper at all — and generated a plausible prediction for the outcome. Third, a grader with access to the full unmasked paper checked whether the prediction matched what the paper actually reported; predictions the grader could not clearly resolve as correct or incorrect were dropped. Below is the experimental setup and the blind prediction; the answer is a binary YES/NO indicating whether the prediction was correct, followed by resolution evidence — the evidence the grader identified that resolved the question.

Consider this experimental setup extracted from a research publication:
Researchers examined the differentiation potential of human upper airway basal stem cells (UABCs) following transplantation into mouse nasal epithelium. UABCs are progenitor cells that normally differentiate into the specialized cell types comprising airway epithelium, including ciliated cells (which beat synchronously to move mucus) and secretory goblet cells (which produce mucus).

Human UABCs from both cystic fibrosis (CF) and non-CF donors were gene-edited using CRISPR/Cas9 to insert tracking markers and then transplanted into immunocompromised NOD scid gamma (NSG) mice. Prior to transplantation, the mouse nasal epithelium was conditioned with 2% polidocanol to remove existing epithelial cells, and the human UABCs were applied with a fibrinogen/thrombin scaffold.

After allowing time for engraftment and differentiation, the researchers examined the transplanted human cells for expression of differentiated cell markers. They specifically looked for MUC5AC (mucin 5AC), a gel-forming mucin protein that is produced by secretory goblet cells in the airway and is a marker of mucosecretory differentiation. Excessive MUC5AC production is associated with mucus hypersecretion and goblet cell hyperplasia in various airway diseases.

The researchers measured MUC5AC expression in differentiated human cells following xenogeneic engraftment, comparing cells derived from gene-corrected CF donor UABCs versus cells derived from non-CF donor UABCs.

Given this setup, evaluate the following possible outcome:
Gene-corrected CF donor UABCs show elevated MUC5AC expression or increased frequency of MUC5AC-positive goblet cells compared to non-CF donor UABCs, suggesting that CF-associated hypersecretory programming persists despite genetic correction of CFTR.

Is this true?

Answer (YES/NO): NO